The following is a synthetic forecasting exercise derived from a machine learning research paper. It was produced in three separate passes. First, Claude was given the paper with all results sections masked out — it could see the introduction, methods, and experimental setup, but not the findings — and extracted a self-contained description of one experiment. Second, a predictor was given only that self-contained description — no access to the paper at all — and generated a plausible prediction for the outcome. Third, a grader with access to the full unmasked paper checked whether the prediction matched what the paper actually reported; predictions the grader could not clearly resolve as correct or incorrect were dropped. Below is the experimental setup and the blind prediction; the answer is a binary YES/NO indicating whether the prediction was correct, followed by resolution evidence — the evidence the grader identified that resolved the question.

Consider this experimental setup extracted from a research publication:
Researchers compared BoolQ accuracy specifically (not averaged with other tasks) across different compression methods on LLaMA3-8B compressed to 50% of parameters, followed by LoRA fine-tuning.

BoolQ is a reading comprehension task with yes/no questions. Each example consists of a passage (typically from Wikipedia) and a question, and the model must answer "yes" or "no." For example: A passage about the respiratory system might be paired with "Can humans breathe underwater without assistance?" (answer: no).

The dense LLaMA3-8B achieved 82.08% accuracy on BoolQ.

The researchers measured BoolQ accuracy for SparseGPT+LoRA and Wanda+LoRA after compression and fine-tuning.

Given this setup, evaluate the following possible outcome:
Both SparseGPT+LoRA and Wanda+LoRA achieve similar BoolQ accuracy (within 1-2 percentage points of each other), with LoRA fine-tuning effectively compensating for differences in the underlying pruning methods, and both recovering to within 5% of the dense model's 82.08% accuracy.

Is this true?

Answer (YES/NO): NO